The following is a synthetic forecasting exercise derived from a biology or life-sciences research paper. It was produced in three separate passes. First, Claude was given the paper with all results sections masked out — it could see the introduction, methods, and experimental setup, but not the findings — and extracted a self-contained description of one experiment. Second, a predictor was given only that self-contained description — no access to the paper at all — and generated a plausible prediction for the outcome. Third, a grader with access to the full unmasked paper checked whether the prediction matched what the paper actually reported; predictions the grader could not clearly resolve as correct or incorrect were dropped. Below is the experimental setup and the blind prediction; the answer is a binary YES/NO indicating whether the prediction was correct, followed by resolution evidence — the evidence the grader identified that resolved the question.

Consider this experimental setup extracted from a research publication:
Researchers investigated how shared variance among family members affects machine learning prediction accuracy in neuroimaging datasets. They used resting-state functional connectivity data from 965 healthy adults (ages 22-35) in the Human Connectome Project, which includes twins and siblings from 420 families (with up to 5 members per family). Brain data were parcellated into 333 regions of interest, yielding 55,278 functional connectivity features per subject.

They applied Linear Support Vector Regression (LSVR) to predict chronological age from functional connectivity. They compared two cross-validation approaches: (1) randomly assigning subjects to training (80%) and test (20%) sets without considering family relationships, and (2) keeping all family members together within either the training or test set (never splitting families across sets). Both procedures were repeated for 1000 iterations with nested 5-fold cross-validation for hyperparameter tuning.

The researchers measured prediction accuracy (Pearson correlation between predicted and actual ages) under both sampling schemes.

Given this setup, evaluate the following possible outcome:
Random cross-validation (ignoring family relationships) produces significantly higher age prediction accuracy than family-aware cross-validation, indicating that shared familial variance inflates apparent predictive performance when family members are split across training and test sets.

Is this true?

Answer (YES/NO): YES